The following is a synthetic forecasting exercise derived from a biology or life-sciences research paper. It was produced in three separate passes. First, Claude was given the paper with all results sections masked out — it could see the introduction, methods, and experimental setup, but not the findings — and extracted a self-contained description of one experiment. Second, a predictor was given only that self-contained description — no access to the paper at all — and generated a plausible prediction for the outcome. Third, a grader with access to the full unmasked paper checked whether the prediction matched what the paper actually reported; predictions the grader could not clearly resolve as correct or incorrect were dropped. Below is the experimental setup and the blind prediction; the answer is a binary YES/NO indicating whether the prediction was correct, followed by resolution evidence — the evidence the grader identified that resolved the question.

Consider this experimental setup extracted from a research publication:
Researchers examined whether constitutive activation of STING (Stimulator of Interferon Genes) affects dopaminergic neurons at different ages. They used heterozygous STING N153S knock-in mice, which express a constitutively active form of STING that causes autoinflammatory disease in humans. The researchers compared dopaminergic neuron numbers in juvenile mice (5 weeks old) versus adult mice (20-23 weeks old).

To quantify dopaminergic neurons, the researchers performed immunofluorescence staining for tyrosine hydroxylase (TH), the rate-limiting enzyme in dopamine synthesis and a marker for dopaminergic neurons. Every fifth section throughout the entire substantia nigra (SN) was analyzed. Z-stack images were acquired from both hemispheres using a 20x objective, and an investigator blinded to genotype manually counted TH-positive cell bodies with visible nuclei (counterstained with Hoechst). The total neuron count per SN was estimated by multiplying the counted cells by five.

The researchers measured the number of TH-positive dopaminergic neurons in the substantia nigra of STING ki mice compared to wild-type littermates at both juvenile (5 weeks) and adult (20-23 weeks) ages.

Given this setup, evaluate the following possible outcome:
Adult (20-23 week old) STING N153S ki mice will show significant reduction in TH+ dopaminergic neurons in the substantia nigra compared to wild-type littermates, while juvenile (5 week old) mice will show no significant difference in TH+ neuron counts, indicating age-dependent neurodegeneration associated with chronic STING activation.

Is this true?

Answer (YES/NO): YES